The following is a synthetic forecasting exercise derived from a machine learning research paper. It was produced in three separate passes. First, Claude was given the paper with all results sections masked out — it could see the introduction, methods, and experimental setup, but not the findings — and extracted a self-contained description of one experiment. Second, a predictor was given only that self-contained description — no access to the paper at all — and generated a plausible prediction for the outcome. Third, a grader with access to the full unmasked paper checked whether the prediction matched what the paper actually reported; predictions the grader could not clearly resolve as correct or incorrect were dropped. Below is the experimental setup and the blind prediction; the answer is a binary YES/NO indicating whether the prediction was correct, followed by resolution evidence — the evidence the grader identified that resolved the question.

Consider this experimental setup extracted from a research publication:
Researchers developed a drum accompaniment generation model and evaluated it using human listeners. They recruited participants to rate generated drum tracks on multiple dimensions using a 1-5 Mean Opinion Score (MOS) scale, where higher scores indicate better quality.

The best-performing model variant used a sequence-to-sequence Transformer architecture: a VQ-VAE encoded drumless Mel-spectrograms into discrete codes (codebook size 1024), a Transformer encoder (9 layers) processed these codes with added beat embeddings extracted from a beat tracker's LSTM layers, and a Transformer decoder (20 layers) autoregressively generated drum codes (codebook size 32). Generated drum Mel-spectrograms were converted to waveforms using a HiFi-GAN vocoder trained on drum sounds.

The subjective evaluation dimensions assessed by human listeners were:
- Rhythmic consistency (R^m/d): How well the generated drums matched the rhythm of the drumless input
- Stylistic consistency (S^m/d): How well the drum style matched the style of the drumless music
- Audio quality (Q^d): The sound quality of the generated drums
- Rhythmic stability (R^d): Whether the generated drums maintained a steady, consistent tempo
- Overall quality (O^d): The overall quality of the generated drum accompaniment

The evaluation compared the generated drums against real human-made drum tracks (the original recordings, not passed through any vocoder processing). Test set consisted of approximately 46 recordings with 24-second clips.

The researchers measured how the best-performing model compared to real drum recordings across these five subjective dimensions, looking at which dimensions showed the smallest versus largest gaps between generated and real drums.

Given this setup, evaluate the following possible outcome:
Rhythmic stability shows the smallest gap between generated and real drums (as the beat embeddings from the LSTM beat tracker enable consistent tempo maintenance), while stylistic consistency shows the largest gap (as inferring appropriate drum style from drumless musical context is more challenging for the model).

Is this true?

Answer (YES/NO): NO